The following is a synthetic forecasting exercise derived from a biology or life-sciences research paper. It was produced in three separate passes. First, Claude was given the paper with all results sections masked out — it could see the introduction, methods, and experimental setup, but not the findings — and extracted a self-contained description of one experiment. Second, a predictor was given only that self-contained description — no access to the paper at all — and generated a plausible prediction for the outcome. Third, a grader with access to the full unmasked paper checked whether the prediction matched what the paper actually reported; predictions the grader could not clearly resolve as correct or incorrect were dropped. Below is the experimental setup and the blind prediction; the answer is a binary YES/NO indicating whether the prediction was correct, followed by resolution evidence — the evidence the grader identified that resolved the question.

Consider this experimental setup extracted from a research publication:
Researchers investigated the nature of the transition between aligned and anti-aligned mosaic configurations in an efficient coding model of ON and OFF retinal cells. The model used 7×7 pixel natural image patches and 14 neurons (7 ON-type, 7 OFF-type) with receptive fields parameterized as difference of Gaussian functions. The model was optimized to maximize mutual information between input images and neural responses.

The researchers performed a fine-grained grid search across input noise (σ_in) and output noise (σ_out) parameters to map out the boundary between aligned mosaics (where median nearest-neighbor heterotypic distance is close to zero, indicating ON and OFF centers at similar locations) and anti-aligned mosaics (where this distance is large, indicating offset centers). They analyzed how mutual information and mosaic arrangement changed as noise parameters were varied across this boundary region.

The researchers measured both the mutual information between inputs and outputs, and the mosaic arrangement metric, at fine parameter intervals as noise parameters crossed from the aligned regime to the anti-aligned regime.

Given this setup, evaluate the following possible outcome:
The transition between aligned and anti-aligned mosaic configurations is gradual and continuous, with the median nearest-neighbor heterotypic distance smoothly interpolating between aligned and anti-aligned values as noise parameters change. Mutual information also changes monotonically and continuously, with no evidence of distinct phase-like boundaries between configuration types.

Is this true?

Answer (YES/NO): NO